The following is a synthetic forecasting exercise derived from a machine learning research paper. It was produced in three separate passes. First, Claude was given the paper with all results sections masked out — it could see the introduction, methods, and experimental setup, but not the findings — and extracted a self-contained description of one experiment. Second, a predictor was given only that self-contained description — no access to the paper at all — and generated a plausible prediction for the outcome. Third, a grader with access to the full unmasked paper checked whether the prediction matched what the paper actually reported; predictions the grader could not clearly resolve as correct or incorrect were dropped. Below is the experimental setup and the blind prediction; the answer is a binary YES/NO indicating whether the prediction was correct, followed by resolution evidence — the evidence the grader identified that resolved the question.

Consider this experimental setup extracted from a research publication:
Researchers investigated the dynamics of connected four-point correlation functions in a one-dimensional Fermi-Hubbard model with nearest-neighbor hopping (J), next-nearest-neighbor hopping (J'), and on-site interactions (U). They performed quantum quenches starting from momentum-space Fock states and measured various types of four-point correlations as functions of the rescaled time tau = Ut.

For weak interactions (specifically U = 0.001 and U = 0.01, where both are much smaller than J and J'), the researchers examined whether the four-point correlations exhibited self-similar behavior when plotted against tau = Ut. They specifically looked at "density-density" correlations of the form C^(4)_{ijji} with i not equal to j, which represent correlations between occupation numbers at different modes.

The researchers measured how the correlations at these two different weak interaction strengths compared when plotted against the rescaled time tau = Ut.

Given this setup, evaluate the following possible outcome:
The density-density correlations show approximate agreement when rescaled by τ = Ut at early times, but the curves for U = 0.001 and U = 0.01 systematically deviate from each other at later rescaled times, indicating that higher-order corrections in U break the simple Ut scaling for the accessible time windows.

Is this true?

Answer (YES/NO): NO